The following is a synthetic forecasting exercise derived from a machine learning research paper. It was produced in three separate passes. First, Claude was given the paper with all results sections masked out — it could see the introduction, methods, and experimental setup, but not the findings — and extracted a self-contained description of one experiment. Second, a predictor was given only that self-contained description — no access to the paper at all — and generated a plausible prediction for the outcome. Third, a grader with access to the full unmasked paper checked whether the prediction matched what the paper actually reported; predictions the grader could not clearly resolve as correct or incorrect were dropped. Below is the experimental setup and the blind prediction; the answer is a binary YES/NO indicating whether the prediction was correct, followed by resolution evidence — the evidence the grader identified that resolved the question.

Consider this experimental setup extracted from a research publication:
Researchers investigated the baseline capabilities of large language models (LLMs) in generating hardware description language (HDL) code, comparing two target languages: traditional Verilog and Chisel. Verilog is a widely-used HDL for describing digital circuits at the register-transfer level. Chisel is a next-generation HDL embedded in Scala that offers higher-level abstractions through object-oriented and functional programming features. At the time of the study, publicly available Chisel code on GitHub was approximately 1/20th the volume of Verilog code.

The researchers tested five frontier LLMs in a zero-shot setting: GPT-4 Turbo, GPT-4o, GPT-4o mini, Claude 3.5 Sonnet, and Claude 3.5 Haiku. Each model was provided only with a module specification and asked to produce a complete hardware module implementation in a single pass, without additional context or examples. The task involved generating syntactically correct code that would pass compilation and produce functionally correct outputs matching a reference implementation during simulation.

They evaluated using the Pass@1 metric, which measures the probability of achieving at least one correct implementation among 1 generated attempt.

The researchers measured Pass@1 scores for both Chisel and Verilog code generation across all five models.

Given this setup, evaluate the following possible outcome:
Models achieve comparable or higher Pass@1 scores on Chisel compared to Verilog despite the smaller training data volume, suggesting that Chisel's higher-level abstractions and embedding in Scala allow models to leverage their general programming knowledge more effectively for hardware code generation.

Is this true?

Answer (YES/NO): NO